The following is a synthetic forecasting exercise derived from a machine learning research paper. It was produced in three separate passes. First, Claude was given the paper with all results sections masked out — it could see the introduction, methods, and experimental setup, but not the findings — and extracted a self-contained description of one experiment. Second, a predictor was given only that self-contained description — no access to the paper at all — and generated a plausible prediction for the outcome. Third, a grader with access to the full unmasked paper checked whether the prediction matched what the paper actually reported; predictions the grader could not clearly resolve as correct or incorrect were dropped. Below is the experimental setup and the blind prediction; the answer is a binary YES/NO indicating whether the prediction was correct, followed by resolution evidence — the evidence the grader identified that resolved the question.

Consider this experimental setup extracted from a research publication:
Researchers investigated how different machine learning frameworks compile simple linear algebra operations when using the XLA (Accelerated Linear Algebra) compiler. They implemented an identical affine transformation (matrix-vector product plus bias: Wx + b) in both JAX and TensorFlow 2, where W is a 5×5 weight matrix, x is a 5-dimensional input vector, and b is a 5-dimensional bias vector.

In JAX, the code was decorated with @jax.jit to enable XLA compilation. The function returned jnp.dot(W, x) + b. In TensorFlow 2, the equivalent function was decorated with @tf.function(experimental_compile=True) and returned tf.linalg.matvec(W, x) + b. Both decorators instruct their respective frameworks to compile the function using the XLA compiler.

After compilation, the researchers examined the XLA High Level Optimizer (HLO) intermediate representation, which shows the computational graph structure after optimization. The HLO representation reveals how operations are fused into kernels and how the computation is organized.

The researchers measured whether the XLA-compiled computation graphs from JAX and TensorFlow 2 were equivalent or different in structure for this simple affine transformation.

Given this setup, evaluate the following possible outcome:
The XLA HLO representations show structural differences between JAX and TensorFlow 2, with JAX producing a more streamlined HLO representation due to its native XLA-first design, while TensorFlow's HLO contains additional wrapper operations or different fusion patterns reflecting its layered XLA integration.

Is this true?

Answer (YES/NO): NO